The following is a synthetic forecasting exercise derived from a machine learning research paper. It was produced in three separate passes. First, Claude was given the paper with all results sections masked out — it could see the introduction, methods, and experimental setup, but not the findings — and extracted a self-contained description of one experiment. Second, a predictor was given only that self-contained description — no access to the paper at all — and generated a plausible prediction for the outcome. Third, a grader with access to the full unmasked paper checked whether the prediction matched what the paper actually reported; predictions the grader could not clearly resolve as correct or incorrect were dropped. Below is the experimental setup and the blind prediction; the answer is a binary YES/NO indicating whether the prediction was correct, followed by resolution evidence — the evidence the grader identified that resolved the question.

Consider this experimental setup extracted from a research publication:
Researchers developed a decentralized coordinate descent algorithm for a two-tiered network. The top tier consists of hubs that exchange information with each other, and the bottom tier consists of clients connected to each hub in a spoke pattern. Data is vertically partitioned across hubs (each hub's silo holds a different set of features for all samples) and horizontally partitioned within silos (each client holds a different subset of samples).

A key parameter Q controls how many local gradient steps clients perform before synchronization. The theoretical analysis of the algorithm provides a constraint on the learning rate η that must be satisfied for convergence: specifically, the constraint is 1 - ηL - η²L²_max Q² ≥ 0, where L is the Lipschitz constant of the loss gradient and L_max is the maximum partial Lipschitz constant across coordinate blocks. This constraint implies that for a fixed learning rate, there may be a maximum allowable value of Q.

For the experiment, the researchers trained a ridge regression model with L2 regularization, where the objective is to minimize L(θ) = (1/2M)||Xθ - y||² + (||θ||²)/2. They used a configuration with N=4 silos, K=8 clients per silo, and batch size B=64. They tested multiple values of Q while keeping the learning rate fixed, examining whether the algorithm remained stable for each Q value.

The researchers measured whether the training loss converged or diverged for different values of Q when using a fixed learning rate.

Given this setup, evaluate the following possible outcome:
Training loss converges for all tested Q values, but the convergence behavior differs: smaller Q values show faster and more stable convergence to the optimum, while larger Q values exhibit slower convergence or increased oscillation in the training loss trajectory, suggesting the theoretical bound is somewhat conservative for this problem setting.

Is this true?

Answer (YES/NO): NO